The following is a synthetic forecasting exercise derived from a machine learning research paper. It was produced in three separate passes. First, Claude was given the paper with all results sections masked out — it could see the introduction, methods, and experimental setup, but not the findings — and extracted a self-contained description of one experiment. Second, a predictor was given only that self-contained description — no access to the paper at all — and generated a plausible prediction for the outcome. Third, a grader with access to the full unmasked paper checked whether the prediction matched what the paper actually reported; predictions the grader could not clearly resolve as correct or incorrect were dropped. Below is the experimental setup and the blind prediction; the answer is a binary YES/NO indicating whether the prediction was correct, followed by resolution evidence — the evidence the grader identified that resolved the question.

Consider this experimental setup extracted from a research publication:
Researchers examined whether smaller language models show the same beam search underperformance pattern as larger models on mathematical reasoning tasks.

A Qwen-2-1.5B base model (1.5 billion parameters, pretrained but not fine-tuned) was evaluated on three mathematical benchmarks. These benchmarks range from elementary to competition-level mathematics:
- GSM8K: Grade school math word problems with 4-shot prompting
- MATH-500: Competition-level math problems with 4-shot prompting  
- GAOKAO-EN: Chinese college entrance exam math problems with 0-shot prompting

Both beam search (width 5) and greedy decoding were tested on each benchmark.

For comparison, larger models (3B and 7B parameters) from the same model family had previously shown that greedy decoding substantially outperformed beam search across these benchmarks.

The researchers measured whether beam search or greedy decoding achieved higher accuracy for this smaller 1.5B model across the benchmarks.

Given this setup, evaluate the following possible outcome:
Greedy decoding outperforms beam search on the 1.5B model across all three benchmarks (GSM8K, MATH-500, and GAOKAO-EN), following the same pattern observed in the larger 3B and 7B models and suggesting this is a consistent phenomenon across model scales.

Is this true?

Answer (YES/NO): NO